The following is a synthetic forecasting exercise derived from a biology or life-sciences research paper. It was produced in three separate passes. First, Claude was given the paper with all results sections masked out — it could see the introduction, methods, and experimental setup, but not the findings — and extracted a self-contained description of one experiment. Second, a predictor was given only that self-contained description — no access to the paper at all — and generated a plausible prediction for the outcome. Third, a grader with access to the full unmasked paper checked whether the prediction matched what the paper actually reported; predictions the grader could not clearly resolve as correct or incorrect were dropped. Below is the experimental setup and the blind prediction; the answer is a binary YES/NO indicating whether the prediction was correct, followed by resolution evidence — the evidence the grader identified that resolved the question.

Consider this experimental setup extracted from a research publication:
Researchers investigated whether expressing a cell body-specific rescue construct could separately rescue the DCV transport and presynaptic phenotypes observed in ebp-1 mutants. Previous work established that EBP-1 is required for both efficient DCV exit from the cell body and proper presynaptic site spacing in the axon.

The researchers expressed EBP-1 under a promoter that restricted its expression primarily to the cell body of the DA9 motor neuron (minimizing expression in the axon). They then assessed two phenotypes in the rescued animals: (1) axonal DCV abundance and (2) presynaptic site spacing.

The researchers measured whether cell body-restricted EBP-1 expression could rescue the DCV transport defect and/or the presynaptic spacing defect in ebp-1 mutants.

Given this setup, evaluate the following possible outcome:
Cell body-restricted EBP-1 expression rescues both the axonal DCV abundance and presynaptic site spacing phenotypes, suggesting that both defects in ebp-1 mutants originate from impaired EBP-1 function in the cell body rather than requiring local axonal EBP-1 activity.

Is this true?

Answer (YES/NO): NO